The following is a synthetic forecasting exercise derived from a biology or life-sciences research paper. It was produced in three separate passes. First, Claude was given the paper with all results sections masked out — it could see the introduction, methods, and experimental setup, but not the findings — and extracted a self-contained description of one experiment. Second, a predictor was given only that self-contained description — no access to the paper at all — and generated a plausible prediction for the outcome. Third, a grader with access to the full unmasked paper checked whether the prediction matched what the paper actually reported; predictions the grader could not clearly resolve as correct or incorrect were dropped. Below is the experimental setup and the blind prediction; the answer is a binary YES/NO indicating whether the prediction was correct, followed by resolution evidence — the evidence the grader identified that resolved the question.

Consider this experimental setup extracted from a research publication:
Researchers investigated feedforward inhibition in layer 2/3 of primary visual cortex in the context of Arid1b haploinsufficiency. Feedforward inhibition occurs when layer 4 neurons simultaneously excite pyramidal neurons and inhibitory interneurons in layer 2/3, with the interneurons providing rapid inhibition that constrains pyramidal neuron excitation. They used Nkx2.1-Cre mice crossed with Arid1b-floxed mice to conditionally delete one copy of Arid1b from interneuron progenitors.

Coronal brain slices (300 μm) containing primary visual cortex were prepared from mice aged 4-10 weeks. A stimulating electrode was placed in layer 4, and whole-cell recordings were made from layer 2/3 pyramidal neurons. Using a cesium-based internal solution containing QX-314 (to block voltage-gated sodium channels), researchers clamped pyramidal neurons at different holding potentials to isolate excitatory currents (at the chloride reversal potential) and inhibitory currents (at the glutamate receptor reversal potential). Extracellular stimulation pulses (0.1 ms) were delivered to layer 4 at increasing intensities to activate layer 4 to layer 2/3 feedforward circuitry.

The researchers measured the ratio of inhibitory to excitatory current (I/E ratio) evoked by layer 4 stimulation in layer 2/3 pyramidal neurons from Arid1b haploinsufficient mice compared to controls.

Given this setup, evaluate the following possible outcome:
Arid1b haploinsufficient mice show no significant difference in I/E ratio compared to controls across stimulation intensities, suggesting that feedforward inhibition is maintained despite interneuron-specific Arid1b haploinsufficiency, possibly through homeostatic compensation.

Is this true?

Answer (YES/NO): NO